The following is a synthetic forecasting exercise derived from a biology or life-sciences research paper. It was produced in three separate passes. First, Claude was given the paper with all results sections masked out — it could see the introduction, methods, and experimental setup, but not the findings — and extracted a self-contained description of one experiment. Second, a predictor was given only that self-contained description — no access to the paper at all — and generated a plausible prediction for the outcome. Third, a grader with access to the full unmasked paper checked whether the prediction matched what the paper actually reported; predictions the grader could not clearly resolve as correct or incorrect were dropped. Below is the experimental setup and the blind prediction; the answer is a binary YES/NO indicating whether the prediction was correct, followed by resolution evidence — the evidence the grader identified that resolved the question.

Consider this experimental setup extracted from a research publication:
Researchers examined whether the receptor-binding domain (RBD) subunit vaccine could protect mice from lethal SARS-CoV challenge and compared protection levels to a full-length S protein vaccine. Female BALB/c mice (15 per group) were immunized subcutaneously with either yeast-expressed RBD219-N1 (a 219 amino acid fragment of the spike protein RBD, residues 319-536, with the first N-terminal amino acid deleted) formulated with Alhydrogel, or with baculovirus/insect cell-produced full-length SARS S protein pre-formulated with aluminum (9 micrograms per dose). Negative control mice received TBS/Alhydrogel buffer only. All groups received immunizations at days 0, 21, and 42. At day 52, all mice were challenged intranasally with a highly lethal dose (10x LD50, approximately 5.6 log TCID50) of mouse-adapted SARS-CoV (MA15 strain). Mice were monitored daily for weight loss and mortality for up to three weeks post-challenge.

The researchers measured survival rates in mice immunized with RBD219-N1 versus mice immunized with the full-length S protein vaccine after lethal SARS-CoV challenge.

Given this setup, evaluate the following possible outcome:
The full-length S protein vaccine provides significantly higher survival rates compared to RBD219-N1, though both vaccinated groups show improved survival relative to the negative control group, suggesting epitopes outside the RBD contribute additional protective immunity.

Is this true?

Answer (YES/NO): NO